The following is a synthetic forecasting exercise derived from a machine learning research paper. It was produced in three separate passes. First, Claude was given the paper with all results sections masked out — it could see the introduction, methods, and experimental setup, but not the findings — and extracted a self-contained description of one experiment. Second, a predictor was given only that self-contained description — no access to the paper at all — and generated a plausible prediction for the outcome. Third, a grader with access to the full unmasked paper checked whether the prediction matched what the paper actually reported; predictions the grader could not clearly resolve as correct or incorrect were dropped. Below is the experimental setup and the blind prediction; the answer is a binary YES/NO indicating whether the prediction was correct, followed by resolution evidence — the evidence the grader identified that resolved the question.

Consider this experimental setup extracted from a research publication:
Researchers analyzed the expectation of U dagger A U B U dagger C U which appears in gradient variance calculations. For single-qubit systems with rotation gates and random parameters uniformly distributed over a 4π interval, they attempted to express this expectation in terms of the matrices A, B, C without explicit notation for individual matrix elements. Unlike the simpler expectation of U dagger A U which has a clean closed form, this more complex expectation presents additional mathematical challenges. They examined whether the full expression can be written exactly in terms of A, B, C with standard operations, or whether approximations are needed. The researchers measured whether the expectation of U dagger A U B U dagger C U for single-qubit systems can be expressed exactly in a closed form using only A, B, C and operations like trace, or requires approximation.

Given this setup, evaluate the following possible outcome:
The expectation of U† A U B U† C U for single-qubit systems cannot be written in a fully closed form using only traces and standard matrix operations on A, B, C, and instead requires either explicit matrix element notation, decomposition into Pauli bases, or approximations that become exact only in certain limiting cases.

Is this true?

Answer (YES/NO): YES